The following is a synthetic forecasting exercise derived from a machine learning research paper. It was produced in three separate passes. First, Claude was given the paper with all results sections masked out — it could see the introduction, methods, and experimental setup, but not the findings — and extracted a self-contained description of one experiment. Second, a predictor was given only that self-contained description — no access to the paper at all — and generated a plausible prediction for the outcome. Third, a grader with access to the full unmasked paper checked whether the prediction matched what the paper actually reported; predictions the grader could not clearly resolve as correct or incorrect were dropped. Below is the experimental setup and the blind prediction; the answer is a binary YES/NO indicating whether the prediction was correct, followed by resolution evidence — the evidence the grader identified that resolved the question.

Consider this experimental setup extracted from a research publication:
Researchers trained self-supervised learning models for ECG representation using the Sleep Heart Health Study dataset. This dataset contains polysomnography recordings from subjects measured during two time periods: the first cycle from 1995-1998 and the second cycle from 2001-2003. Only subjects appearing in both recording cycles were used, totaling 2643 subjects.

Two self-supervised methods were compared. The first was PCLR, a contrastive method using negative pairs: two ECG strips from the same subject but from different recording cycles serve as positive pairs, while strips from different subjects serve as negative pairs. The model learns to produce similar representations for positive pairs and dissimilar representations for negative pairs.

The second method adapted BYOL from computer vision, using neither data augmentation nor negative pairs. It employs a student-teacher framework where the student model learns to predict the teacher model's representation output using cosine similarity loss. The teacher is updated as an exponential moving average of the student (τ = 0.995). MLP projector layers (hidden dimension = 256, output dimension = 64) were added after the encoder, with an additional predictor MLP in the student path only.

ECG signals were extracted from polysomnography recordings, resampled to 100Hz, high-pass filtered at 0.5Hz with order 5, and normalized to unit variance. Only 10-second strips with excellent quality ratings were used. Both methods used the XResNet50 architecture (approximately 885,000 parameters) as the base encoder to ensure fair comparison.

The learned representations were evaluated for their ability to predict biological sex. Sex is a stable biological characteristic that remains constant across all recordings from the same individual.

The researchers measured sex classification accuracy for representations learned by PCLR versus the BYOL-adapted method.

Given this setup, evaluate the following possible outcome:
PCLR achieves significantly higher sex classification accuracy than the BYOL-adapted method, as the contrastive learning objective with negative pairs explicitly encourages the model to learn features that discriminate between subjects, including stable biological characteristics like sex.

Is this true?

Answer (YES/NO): NO